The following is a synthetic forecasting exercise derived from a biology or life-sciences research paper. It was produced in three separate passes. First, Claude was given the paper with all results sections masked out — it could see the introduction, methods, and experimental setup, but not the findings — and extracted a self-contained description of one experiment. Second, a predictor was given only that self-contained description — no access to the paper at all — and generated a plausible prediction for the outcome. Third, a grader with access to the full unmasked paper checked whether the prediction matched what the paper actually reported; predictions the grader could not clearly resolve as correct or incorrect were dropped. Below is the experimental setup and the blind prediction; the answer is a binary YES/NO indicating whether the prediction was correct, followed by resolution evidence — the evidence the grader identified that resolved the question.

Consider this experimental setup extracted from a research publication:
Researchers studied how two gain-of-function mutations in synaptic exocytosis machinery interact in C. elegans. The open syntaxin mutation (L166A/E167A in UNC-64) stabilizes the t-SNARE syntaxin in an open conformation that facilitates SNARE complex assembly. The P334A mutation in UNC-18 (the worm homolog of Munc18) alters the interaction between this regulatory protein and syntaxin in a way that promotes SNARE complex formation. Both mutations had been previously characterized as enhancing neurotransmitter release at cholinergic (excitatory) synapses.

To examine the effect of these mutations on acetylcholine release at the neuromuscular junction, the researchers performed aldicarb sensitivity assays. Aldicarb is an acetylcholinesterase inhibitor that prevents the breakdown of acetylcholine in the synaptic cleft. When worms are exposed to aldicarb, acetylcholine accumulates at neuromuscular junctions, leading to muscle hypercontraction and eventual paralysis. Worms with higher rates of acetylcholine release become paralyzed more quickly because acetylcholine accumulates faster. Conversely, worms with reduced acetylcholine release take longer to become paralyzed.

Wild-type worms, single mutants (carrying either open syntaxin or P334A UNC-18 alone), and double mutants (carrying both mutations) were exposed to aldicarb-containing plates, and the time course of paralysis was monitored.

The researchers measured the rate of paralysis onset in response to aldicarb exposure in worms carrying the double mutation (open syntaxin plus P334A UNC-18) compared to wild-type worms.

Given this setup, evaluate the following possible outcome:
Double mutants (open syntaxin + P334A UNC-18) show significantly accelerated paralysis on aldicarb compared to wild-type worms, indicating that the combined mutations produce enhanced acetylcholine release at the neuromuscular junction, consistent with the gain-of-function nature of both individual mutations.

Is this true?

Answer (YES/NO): YES